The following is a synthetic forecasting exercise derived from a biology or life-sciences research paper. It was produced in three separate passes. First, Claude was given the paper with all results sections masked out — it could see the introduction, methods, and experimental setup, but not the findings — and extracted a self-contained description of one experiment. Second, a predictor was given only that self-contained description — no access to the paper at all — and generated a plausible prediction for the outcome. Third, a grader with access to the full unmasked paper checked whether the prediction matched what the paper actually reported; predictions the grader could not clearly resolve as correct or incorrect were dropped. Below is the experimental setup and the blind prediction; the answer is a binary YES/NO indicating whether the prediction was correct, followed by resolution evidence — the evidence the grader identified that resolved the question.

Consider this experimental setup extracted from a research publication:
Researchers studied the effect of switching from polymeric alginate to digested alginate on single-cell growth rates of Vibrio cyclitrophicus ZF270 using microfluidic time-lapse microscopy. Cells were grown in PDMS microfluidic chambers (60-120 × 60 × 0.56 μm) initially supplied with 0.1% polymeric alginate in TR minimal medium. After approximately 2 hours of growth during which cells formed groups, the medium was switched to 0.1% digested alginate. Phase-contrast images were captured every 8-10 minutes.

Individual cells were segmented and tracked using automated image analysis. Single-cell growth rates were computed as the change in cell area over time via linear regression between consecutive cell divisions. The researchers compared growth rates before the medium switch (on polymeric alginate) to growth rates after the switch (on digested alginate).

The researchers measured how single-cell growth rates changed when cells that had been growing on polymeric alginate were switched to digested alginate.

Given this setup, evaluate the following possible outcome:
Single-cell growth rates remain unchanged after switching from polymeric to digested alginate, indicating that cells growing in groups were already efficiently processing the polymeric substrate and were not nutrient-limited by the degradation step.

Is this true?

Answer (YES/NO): NO